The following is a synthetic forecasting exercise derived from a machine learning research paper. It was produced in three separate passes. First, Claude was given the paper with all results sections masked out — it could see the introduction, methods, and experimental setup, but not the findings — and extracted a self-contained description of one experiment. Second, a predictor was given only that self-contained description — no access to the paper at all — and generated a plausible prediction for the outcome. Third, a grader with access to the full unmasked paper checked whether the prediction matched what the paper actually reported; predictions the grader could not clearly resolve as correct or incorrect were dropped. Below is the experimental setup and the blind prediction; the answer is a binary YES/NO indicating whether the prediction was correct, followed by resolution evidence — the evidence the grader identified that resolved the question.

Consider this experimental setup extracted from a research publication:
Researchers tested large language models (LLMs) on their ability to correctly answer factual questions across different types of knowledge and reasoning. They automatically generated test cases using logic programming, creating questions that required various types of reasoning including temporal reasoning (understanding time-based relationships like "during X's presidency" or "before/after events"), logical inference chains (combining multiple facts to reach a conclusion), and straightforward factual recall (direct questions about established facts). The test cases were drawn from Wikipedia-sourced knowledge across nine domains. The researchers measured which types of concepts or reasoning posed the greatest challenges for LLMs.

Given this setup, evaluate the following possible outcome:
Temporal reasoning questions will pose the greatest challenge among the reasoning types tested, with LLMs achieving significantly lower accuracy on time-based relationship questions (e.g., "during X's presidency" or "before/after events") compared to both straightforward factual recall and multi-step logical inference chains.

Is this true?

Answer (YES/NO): NO